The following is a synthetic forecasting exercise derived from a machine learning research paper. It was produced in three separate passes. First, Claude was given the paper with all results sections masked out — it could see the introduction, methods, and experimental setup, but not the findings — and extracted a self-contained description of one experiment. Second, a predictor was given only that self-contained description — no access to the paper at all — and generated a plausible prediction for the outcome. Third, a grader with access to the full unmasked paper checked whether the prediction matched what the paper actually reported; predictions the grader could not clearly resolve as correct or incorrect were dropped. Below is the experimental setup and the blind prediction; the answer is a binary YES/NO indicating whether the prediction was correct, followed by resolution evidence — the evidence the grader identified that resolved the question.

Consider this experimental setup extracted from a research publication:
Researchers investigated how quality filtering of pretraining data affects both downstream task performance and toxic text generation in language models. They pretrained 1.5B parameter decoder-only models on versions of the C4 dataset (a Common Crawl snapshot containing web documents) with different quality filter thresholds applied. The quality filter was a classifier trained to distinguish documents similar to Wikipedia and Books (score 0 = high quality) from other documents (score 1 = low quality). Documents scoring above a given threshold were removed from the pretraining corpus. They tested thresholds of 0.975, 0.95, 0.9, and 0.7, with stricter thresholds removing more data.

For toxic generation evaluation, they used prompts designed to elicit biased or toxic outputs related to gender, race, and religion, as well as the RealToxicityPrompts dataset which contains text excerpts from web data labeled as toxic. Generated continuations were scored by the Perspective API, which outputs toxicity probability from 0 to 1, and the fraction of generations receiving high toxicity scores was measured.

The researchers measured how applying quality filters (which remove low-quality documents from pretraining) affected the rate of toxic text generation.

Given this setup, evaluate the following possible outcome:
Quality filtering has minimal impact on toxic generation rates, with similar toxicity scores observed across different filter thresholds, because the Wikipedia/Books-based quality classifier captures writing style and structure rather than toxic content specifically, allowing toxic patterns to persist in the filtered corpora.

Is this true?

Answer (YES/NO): NO